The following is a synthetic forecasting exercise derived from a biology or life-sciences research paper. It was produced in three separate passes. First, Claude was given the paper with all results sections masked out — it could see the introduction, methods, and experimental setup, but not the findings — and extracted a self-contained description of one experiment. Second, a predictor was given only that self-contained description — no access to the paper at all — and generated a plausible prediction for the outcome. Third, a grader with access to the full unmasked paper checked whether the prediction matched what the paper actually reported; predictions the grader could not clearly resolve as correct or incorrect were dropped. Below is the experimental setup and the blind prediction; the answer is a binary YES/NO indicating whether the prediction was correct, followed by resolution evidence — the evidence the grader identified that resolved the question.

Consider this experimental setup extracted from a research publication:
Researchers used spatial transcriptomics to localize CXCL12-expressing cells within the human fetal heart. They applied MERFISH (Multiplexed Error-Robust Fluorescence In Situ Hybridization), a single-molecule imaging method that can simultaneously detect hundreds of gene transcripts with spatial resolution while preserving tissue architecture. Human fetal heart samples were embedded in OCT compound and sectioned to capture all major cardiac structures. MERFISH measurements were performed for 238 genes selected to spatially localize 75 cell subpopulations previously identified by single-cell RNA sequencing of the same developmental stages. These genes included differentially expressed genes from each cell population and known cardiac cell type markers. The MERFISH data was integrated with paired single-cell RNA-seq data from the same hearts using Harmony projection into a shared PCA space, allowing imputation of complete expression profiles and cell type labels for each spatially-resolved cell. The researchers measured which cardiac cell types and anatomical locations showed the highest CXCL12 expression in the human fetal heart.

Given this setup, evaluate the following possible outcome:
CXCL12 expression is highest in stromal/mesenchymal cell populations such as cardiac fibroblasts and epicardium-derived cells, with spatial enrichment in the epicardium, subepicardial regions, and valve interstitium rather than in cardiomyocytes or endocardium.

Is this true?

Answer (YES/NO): NO